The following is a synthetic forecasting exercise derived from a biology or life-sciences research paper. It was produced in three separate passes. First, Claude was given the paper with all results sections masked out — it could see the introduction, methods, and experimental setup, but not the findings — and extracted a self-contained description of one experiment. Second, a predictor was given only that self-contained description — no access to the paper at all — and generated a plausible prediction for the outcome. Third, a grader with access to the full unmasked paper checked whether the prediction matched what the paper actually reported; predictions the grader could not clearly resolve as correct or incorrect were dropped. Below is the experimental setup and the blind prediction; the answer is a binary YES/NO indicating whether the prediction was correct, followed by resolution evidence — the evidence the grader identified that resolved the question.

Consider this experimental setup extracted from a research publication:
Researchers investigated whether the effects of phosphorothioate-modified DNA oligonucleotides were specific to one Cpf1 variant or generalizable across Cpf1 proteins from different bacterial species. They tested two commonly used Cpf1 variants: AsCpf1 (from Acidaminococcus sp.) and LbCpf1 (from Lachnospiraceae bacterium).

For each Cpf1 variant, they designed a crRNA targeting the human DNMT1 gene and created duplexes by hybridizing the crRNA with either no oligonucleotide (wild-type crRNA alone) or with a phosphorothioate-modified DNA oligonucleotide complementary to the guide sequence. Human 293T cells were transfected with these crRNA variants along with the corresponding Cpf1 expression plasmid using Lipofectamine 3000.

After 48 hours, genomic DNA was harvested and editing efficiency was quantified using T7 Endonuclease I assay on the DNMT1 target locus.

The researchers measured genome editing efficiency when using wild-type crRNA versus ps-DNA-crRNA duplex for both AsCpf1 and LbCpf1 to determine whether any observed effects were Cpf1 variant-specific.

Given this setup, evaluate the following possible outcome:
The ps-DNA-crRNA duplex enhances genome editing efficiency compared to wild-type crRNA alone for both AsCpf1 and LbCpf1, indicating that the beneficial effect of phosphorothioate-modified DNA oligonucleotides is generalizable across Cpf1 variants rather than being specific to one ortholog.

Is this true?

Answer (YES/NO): NO